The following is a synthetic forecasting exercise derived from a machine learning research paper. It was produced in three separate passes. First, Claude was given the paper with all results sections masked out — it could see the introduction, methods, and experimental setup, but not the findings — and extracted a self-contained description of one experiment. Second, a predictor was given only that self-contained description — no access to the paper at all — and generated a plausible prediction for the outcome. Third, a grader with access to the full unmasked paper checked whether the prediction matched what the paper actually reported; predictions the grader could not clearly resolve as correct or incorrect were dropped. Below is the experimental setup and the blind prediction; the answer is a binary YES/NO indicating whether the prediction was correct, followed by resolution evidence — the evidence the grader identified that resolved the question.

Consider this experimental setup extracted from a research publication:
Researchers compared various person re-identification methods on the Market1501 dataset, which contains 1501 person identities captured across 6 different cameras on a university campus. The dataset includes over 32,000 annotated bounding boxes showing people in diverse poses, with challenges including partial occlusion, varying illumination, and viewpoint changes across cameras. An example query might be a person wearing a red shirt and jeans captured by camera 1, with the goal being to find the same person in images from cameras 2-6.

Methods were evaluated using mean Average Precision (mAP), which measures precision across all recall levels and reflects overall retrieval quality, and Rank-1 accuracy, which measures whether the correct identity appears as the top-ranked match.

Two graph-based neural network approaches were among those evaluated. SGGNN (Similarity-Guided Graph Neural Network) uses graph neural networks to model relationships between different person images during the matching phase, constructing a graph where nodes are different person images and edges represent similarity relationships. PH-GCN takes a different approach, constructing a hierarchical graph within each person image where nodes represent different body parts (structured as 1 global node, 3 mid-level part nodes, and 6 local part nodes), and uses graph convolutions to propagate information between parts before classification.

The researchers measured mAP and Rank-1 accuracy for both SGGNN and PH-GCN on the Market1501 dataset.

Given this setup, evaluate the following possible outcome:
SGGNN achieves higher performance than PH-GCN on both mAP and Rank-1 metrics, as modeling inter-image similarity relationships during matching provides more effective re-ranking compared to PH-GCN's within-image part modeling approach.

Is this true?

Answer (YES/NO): NO